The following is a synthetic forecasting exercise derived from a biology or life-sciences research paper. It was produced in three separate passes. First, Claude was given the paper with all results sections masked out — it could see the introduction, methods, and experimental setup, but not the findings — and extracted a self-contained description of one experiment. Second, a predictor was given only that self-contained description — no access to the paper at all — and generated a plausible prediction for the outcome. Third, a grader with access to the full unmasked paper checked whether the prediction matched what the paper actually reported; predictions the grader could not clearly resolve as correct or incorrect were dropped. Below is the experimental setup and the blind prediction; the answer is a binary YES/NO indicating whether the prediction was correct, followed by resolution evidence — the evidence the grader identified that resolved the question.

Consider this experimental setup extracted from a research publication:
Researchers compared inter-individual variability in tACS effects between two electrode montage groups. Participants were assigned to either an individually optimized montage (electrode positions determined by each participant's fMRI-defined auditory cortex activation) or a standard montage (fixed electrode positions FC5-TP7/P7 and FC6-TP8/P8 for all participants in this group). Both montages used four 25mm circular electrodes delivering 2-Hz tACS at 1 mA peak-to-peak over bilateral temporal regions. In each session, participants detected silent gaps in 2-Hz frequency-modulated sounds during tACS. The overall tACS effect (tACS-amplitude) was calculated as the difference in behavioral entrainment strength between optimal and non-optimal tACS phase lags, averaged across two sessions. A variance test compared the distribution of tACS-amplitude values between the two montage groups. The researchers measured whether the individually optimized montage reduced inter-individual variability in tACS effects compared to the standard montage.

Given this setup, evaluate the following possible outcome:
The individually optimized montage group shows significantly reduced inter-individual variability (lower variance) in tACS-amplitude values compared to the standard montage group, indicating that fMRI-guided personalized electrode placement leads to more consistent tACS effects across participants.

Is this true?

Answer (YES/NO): NO